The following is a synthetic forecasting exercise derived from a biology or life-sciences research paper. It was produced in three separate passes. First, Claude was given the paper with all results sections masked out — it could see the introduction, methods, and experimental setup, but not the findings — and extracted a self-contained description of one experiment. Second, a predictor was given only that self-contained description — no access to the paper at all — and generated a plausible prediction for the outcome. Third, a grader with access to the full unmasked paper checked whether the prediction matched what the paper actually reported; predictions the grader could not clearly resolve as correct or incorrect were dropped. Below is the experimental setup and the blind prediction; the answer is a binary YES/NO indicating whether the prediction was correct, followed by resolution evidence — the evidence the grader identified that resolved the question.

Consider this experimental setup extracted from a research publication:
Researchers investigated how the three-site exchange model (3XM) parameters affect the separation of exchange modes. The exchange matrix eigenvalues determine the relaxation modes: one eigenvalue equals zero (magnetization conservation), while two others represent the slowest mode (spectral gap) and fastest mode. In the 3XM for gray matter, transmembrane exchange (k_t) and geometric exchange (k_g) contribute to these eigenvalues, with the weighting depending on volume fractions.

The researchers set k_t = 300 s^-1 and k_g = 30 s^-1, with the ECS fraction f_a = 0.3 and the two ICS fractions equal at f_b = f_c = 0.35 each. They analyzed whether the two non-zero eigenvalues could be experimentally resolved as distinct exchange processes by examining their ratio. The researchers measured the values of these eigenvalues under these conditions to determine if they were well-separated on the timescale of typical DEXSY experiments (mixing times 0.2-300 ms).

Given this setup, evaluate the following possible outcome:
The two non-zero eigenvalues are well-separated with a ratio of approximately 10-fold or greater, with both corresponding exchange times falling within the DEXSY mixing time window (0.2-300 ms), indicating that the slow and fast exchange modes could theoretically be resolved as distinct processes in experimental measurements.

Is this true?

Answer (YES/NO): NO